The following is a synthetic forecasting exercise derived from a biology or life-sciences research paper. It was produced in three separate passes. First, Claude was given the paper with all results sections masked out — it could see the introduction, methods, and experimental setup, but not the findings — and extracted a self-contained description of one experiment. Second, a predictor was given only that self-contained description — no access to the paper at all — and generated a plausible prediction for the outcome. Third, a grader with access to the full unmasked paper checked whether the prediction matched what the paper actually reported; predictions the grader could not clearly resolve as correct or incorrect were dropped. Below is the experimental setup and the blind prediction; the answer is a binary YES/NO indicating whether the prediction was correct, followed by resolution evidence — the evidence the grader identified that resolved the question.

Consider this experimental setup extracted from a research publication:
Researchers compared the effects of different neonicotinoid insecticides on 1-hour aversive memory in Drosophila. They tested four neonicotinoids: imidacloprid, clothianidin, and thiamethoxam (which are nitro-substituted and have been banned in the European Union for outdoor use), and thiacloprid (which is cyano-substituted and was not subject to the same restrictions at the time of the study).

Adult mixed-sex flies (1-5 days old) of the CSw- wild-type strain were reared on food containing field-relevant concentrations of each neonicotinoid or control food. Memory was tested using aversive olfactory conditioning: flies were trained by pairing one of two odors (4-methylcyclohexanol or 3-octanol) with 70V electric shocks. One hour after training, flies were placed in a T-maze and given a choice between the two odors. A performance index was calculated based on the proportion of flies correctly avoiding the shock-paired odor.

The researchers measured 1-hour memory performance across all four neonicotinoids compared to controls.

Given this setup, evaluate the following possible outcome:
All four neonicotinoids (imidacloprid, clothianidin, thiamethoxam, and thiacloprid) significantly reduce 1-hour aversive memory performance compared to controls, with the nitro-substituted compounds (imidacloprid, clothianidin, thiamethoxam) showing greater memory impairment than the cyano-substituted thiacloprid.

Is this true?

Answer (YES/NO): NO